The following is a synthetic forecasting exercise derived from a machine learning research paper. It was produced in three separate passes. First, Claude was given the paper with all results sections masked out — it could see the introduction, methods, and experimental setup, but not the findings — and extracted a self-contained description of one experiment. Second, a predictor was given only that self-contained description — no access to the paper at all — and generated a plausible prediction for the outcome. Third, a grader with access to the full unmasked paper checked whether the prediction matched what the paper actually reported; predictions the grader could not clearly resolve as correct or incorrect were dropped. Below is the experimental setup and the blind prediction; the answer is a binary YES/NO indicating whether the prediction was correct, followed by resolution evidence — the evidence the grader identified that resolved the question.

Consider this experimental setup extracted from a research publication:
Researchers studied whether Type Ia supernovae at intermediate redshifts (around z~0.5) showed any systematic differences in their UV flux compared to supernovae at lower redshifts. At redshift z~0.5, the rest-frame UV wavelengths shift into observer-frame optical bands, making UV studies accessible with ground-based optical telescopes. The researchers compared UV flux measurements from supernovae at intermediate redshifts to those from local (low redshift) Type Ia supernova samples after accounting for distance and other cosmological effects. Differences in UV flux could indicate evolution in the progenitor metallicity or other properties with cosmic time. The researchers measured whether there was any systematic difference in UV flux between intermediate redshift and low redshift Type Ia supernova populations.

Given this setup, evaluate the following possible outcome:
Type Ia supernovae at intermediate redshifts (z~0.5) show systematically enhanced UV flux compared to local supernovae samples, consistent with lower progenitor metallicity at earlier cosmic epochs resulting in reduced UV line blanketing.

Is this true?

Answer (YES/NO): NO